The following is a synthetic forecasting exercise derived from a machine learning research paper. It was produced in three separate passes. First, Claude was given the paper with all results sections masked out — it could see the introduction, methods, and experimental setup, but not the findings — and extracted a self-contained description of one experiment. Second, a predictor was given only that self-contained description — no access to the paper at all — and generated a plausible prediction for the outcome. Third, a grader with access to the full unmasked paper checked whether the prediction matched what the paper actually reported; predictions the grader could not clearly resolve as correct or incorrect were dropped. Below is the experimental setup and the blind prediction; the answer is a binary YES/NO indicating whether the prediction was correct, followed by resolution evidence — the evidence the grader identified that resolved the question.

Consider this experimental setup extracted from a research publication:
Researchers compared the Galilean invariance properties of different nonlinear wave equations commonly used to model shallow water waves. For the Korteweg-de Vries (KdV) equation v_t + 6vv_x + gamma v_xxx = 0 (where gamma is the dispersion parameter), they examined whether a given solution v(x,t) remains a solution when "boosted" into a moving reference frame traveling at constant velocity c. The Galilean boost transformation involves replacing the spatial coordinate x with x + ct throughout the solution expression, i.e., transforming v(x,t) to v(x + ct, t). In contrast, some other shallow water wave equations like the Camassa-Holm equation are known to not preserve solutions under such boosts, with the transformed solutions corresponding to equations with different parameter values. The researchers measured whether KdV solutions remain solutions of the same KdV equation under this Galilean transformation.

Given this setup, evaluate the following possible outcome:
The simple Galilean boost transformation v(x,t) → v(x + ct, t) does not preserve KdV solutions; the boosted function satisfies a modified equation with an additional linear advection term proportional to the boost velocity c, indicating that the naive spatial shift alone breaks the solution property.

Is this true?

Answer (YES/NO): NO